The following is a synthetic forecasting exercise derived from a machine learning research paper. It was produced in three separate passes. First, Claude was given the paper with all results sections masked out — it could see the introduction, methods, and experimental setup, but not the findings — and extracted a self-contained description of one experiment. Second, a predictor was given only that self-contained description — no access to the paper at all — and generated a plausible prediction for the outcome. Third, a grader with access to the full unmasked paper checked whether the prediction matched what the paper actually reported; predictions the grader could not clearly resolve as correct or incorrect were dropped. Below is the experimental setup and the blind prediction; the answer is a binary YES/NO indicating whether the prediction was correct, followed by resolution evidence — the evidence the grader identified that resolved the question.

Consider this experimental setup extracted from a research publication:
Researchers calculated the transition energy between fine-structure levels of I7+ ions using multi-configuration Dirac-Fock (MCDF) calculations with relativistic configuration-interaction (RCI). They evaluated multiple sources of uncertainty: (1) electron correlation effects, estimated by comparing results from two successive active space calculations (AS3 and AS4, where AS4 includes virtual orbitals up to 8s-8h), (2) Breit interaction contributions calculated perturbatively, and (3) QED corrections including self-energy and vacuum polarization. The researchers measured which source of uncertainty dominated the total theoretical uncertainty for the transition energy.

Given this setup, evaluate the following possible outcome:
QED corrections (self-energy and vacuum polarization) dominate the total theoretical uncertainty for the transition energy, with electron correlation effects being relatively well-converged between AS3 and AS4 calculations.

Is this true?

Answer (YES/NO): NO